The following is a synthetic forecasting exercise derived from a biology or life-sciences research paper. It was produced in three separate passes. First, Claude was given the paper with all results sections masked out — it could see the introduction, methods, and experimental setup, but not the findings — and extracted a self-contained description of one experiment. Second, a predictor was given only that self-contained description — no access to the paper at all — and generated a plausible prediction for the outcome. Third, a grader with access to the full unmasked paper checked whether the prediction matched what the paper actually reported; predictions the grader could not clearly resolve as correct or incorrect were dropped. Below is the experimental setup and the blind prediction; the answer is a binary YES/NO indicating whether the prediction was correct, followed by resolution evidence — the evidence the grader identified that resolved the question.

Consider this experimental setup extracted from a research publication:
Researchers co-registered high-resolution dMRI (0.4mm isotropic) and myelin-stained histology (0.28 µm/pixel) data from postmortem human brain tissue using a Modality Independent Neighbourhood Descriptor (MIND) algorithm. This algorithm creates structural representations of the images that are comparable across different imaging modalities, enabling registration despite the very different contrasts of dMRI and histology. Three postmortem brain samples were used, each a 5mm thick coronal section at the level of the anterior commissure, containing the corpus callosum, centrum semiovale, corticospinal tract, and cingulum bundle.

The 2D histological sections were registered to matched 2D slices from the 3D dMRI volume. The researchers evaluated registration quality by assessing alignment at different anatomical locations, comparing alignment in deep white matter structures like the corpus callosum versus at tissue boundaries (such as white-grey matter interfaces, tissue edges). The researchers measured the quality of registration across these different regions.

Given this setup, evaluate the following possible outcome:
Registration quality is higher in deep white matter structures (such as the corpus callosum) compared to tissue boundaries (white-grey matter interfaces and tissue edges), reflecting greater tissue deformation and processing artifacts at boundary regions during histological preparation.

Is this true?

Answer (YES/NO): YES